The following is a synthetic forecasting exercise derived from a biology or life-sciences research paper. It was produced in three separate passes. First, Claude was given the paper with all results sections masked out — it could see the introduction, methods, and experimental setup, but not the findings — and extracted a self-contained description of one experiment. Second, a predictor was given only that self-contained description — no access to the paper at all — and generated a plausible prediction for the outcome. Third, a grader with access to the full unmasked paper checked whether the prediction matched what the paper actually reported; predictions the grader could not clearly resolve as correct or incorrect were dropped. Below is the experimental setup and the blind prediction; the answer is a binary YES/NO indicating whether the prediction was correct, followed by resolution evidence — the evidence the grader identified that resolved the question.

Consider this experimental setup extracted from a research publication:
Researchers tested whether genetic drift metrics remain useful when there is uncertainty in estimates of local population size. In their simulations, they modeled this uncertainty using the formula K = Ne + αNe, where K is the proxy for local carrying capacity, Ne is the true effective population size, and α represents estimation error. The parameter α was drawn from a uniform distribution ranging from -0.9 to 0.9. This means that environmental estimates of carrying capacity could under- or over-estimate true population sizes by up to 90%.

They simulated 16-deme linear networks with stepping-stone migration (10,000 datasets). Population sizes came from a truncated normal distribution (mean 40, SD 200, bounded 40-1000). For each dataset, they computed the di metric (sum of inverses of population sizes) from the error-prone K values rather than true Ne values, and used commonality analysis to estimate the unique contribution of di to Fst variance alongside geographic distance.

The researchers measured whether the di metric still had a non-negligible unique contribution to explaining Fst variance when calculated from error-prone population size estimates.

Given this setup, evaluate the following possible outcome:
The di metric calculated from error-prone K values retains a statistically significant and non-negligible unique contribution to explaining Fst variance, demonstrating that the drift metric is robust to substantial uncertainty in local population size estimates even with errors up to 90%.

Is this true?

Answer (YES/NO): YES